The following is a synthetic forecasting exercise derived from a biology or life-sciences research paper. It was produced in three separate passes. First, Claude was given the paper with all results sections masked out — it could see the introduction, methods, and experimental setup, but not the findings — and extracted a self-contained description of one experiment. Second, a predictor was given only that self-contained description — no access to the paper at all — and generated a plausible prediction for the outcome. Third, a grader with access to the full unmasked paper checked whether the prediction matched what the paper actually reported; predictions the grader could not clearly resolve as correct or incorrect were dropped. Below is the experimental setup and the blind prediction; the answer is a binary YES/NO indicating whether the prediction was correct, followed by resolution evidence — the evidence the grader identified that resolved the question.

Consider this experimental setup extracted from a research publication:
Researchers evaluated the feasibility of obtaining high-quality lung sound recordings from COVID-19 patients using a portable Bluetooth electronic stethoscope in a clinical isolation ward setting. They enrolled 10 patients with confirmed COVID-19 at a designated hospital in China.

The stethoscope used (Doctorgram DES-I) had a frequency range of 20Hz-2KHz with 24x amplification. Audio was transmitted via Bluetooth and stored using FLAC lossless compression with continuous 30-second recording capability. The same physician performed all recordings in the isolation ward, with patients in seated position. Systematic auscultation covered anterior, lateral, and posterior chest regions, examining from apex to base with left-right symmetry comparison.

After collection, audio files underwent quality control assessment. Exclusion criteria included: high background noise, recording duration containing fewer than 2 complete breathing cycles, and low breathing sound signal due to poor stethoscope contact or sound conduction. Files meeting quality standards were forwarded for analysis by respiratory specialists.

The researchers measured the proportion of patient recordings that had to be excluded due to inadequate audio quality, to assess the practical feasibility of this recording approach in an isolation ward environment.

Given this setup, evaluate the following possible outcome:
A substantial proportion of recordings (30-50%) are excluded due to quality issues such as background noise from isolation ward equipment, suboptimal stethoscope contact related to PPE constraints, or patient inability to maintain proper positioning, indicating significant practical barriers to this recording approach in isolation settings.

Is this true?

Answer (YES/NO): NO